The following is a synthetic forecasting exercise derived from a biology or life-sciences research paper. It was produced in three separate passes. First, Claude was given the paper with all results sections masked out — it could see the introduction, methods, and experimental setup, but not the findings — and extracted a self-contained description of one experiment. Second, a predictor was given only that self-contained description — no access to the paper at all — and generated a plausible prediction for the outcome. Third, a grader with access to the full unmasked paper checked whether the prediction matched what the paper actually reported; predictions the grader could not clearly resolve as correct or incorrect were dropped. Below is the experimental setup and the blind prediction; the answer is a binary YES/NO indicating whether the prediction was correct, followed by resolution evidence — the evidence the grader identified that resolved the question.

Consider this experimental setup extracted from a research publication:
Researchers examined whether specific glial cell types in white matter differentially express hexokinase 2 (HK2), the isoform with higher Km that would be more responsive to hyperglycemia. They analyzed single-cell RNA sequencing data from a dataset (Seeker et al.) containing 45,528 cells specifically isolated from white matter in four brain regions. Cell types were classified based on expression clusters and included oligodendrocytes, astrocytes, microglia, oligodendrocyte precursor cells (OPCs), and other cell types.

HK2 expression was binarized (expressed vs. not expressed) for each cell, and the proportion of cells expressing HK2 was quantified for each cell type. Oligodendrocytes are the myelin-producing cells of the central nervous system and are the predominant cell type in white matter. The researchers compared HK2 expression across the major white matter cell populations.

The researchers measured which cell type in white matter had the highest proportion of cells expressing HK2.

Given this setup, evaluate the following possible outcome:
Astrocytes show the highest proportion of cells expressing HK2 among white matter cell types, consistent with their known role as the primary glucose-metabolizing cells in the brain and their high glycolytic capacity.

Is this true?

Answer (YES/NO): NO